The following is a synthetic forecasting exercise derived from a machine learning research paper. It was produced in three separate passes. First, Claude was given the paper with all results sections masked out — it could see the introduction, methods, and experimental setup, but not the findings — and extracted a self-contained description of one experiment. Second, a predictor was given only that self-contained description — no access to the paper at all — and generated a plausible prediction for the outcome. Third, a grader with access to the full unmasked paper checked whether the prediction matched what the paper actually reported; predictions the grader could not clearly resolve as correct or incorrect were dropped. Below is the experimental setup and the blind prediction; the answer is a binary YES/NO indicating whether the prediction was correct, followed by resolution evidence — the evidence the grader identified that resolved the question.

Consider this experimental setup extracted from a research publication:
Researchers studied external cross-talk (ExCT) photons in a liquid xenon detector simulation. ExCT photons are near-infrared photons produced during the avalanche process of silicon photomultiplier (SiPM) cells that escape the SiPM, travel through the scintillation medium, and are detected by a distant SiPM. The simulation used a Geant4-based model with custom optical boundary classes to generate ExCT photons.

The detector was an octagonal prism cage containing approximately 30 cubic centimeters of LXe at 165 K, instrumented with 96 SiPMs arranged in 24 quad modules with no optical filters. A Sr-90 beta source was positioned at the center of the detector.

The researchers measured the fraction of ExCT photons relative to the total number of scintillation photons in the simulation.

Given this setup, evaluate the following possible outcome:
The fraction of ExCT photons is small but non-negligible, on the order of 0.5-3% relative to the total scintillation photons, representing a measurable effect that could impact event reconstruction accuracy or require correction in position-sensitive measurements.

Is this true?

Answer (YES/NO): NO